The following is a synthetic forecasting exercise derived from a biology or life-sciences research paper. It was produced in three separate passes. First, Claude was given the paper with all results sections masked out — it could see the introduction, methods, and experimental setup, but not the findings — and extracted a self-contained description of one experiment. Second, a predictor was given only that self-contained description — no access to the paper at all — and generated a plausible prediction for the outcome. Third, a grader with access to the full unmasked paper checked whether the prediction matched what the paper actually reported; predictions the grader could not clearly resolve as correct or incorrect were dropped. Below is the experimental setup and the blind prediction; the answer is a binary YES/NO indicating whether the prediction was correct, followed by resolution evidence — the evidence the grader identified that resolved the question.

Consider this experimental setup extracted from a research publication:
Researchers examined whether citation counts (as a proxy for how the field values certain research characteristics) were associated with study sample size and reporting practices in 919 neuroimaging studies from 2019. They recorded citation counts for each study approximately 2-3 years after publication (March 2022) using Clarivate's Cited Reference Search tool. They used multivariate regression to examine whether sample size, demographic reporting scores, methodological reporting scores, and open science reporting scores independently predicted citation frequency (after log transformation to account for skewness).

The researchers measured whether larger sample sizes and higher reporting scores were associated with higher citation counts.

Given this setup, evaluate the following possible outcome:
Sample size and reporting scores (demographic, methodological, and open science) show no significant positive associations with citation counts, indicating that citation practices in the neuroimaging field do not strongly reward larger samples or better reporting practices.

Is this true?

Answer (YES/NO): NO